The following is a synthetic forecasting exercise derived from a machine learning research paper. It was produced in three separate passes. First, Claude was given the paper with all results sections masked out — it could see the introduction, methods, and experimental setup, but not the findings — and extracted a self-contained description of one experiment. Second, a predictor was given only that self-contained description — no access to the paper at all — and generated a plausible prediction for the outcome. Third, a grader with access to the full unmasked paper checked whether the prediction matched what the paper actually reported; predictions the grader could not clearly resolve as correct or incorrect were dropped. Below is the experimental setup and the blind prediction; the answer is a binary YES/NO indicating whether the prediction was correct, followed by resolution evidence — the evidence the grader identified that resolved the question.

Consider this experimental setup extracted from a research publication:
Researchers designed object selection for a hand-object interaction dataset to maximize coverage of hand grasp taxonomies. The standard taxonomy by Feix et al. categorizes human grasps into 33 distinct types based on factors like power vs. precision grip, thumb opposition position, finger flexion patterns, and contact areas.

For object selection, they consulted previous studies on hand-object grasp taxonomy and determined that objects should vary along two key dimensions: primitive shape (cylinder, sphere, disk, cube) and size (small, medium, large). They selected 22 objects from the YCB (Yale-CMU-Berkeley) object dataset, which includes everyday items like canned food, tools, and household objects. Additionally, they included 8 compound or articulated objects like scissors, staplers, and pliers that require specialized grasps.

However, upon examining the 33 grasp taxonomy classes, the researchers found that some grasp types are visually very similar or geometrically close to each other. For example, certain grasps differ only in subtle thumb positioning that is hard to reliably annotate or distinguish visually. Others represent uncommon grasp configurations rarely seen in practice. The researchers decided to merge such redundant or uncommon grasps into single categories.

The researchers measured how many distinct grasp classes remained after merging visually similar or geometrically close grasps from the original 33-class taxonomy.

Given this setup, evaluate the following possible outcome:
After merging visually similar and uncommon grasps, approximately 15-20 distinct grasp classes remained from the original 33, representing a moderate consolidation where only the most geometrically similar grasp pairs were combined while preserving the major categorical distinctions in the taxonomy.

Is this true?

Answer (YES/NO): NO